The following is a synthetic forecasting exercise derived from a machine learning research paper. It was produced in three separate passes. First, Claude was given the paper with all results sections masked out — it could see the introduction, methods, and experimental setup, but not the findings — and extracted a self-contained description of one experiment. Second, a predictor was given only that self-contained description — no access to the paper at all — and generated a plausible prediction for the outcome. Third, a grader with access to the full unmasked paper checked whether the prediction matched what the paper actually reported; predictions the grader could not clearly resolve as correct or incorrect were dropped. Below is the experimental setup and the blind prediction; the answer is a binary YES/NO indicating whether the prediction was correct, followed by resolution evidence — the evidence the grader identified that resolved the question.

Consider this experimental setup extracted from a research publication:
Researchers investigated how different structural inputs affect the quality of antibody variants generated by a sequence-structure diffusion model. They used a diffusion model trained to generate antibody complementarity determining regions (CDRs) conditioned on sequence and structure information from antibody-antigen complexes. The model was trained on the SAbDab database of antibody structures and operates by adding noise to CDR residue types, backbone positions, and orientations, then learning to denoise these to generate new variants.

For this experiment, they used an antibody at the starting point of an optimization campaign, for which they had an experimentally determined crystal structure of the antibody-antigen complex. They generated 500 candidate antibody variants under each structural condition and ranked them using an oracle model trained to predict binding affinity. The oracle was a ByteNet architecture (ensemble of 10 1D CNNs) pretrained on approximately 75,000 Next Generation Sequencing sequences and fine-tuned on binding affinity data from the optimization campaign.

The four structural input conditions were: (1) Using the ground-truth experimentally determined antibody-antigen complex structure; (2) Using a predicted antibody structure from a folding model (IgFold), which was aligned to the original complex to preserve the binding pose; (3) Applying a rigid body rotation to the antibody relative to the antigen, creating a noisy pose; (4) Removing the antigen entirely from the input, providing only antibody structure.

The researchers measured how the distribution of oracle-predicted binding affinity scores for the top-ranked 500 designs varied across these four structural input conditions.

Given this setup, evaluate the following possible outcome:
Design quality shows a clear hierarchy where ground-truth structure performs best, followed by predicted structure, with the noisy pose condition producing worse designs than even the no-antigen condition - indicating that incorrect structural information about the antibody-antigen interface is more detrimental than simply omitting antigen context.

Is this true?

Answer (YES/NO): NO